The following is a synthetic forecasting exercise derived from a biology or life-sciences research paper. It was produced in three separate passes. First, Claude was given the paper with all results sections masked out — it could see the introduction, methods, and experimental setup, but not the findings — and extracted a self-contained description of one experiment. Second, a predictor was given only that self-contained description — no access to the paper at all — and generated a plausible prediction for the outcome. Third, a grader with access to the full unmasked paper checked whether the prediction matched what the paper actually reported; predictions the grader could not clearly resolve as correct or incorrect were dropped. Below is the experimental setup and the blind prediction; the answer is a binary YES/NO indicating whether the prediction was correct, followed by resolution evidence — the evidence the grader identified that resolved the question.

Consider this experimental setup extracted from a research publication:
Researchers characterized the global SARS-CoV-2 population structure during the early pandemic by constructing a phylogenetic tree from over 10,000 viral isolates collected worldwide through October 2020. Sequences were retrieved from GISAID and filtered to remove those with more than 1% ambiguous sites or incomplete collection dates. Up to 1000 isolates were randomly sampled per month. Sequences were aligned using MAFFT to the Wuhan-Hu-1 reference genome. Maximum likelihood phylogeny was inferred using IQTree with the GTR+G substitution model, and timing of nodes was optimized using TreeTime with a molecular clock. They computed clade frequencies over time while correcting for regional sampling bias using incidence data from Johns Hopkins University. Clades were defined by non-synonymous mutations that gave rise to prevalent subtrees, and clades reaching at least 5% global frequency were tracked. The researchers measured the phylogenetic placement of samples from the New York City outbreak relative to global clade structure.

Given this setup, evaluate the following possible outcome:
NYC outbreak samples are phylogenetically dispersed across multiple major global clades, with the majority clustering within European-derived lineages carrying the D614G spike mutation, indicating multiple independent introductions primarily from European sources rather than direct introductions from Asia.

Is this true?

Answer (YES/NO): NO